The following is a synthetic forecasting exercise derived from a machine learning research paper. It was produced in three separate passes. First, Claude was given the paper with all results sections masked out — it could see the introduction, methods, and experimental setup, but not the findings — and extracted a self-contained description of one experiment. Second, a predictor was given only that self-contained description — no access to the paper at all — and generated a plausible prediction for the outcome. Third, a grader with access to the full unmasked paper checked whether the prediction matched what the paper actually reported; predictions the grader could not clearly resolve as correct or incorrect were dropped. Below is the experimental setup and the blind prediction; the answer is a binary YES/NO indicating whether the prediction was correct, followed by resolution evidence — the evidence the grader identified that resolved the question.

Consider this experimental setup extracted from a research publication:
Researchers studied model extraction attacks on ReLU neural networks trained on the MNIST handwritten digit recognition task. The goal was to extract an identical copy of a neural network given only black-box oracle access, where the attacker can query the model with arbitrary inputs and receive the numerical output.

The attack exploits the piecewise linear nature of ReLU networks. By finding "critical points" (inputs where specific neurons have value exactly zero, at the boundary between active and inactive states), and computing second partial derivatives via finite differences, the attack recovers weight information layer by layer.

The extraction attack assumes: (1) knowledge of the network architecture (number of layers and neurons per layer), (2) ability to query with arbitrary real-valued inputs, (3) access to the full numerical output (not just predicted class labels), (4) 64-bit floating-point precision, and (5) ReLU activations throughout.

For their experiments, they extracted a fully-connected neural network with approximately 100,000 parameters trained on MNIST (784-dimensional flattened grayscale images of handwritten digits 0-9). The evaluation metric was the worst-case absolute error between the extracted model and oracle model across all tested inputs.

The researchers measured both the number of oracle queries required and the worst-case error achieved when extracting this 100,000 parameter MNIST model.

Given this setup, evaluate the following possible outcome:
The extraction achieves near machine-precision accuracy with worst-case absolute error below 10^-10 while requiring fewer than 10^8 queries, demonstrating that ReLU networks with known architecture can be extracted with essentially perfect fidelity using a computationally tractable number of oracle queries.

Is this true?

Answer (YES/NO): NO